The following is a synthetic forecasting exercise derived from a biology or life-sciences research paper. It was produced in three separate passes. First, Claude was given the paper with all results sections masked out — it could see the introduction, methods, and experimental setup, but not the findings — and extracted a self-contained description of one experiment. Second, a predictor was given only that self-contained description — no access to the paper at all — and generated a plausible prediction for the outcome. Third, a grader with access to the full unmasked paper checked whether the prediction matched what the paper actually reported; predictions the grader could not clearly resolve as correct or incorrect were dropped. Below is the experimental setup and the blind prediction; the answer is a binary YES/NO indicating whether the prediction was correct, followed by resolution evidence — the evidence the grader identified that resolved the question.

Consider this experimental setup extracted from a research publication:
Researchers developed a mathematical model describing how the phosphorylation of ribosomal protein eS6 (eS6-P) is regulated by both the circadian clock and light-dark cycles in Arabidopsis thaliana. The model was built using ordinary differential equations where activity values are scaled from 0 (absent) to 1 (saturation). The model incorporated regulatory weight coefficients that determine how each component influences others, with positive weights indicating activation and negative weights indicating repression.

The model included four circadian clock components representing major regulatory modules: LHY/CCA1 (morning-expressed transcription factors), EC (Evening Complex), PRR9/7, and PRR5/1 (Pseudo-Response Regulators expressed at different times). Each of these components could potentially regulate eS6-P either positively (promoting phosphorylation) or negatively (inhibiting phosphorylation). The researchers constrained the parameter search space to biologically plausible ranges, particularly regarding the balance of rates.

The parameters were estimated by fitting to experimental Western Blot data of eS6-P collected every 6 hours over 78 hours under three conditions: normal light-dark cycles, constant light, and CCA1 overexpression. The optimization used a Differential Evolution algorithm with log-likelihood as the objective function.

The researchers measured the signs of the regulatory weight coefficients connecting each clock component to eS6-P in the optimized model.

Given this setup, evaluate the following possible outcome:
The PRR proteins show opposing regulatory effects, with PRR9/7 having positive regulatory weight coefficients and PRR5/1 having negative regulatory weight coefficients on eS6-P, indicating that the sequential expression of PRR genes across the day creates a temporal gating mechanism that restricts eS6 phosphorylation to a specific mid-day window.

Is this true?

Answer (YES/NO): NO